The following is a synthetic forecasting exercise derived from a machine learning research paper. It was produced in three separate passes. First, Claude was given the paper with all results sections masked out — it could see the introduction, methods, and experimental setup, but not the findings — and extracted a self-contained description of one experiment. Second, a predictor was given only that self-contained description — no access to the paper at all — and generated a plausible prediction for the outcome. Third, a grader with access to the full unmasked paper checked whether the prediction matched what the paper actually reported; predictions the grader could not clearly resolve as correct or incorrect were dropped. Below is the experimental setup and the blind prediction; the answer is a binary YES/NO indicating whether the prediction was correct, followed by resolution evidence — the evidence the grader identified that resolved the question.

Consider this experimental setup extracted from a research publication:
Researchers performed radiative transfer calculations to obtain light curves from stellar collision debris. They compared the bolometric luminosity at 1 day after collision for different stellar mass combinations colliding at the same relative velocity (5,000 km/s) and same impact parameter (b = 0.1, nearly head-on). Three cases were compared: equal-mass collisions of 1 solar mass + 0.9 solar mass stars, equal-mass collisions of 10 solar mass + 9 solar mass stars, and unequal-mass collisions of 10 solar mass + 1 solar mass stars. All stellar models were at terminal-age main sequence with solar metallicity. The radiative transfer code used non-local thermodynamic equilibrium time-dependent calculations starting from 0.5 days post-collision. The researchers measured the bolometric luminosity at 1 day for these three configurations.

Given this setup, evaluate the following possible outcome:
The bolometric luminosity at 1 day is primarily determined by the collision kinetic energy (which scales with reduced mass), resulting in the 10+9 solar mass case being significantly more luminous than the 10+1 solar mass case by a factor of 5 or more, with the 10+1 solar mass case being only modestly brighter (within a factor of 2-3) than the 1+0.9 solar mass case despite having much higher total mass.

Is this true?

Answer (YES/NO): NO